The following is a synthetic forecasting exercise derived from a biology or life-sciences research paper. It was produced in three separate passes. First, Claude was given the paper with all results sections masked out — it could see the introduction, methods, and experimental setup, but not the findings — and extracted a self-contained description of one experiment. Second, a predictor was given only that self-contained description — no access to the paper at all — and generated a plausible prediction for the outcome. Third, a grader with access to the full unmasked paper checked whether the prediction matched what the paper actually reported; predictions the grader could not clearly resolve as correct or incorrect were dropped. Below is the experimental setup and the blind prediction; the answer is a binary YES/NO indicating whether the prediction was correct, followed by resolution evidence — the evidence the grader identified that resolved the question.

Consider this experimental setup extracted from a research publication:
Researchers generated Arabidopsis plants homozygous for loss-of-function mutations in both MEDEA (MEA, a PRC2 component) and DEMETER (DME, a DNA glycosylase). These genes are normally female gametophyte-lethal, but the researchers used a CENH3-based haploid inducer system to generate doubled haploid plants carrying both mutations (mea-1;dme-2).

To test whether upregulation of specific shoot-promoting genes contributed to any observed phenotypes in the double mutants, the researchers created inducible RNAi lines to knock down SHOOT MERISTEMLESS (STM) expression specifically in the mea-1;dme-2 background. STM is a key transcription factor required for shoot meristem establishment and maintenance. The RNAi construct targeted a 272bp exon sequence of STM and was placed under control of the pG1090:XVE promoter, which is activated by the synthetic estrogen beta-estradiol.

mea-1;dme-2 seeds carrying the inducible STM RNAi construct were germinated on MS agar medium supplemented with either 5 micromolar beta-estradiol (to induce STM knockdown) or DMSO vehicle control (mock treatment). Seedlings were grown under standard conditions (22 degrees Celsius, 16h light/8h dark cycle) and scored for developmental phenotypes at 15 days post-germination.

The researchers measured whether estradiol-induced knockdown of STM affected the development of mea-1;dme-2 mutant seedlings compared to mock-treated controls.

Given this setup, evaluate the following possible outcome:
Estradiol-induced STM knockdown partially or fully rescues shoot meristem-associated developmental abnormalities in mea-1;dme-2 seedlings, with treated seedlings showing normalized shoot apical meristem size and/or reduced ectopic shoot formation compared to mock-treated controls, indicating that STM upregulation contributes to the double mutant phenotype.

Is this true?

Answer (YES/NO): YES